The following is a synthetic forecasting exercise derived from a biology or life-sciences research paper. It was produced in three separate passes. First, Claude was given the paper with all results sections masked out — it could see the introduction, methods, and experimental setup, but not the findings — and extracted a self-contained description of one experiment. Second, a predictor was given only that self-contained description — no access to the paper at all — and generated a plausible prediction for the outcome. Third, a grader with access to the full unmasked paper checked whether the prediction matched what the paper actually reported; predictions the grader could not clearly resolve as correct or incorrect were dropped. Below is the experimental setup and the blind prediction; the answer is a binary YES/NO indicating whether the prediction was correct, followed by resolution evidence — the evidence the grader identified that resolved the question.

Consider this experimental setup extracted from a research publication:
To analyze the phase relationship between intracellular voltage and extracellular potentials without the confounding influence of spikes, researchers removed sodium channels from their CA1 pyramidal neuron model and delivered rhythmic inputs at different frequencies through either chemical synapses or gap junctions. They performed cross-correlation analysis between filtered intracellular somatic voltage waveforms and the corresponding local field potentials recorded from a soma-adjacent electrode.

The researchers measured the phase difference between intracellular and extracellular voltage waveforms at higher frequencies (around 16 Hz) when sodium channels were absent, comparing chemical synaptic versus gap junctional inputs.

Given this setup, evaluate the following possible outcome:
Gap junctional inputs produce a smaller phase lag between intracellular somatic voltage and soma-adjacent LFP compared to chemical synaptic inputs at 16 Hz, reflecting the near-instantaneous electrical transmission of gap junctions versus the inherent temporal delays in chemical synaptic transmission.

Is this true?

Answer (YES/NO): NO